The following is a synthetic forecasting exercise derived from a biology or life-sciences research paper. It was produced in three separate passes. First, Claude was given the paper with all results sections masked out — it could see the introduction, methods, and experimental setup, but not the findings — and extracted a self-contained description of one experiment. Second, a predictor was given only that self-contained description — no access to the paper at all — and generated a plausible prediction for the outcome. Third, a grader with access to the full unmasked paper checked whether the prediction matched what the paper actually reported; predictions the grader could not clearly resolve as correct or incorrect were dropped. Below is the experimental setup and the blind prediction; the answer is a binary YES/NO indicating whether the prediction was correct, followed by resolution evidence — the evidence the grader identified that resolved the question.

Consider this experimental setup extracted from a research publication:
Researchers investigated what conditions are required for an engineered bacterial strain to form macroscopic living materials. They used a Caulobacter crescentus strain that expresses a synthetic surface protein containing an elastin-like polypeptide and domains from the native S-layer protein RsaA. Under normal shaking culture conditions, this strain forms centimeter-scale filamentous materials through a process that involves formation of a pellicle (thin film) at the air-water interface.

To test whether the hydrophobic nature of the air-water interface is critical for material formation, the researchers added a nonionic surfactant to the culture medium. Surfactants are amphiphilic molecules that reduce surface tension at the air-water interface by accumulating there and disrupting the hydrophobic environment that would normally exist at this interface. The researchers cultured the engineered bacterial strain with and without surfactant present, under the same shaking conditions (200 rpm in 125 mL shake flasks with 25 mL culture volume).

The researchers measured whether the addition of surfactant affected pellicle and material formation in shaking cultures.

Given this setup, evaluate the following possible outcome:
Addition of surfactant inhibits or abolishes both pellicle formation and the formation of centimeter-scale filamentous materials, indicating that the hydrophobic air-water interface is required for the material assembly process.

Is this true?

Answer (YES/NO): YES